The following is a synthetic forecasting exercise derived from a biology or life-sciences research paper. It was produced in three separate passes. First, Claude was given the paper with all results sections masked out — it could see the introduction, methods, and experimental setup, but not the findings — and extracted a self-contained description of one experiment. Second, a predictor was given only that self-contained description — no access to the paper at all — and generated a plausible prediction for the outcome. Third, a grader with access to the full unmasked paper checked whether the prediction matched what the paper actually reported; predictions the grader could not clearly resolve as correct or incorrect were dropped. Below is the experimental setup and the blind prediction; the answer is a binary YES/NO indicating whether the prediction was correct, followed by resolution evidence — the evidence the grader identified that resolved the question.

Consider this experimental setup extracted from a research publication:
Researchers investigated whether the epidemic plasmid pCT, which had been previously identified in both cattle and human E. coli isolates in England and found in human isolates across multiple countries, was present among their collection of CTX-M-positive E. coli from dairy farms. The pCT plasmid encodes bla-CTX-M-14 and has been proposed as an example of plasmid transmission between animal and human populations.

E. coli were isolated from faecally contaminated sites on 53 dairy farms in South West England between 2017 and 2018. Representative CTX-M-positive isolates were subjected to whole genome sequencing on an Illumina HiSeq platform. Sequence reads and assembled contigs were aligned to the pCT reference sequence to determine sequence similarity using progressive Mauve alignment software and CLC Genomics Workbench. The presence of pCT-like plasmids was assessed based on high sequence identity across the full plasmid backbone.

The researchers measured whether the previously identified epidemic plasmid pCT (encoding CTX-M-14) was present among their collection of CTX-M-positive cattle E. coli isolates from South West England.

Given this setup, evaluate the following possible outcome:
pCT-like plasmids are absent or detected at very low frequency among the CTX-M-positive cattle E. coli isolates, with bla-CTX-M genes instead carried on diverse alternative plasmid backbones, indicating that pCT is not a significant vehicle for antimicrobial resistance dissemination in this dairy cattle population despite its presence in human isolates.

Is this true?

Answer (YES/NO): YES